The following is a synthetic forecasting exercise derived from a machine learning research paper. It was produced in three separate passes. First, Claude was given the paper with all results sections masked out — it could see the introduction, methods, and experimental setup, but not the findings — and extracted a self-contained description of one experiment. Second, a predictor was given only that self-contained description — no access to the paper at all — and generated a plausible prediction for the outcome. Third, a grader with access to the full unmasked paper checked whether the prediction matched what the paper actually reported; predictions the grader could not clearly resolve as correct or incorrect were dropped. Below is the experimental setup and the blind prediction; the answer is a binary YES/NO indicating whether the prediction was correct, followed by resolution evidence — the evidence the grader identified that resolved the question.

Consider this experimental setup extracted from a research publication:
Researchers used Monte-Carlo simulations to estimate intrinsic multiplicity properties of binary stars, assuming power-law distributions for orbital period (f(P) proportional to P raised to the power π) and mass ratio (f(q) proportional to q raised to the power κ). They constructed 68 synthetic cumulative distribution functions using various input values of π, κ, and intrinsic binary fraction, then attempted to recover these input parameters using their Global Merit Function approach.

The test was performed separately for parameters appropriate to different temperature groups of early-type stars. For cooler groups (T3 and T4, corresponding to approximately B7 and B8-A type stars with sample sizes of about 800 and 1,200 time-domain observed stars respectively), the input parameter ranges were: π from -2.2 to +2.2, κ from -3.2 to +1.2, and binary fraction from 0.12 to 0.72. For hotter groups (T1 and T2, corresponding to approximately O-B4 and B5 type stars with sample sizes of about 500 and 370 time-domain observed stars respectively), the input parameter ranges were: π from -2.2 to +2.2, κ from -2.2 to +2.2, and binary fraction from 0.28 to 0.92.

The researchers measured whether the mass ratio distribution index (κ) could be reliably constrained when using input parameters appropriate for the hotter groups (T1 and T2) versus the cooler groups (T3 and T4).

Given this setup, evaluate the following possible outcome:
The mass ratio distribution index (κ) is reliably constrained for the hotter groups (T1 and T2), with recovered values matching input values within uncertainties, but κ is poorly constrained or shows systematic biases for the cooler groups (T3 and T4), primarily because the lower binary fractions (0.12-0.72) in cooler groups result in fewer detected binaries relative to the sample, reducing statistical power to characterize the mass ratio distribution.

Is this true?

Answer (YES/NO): NO